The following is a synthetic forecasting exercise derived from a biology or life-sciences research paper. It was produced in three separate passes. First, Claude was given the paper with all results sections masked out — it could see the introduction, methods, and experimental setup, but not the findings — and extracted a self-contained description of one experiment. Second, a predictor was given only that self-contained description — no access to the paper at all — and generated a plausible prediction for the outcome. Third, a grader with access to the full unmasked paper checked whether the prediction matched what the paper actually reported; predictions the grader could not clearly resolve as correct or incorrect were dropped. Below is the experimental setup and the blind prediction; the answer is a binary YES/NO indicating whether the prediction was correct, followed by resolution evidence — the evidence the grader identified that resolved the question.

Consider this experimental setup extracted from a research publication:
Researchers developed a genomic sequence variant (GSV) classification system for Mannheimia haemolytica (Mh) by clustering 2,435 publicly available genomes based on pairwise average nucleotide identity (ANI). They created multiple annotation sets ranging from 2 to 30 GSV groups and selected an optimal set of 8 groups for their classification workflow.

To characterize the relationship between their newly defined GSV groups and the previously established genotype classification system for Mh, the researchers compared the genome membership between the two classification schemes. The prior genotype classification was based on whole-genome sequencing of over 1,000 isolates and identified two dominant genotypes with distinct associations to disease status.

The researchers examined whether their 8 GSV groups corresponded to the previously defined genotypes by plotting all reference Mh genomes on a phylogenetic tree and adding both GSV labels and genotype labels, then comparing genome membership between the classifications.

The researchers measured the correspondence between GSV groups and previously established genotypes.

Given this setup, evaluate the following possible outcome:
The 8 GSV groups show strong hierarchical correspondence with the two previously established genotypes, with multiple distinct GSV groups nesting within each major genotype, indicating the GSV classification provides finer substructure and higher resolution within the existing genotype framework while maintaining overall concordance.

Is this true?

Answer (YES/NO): NO